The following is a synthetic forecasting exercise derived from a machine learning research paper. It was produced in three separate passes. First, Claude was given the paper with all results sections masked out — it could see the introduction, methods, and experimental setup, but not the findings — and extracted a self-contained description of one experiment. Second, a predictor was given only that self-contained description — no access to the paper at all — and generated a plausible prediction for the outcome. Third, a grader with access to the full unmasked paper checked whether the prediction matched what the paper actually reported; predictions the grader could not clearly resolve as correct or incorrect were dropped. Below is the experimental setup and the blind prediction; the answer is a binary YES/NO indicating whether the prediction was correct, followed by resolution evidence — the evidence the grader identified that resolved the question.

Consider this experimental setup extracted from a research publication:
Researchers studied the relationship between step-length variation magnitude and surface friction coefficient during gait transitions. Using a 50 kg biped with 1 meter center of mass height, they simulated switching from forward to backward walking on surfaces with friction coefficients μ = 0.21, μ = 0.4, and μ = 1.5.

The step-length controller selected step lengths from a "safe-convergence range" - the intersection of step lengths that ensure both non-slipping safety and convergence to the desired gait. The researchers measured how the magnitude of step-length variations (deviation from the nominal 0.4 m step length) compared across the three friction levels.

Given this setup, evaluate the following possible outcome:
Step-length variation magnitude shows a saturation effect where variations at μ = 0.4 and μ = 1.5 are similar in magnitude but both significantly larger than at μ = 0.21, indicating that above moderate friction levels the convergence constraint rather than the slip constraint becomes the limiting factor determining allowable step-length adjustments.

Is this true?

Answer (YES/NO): NO